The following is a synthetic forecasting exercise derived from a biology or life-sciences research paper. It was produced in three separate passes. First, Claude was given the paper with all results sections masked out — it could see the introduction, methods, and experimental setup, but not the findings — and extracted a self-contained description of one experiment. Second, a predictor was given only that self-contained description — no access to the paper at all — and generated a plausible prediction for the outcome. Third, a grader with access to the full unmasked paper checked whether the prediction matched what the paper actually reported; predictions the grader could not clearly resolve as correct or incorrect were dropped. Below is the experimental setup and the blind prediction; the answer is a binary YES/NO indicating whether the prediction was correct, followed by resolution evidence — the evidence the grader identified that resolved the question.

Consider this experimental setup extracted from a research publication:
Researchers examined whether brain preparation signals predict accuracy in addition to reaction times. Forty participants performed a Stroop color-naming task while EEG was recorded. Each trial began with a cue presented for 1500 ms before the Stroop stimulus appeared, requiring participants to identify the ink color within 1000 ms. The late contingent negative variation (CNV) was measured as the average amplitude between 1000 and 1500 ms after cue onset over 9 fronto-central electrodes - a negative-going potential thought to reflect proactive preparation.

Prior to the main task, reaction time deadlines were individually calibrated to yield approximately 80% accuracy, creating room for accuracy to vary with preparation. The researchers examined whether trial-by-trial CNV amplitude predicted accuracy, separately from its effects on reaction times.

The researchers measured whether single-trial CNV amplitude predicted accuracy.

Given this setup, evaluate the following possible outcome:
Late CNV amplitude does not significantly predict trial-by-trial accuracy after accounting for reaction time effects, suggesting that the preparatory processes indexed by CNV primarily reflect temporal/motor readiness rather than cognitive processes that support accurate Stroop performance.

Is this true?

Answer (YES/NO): NO